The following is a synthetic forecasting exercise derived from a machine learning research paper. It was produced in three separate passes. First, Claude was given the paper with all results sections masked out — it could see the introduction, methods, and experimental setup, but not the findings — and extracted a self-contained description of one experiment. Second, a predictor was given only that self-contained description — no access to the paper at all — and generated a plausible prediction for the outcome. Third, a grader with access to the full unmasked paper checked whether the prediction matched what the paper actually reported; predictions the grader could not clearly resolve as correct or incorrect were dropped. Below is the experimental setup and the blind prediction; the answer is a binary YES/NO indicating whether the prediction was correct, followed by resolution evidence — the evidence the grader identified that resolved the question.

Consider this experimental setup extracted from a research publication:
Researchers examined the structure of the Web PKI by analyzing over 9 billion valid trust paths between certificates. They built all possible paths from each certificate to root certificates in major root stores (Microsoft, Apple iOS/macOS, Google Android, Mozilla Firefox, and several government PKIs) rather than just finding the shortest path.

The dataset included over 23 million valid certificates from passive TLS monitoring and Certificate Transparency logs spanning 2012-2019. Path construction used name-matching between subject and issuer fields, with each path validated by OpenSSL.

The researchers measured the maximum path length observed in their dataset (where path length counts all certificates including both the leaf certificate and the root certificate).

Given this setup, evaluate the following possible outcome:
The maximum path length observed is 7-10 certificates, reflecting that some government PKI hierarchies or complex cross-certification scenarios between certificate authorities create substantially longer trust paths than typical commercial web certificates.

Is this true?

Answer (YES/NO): NO